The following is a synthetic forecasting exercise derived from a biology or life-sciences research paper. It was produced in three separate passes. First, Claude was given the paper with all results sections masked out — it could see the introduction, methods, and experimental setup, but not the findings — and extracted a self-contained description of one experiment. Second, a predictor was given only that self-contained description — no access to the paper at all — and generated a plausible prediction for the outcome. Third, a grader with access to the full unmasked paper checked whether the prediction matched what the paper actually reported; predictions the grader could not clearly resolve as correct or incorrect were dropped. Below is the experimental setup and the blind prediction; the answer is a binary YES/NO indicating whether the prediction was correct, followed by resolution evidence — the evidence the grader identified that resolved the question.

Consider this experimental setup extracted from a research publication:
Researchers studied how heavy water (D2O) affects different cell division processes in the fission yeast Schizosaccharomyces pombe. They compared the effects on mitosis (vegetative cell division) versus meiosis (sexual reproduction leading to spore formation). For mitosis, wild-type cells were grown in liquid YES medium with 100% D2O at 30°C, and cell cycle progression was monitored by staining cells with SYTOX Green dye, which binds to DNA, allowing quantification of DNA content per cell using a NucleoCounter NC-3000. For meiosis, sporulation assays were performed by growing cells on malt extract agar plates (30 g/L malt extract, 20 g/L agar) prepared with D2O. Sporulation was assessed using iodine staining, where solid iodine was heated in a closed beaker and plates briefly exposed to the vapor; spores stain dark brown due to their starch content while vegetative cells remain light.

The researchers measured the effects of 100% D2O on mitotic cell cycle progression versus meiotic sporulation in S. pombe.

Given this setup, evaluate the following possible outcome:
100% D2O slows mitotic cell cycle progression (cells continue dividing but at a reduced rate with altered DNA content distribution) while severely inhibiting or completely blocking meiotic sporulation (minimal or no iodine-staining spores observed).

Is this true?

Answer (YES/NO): YES